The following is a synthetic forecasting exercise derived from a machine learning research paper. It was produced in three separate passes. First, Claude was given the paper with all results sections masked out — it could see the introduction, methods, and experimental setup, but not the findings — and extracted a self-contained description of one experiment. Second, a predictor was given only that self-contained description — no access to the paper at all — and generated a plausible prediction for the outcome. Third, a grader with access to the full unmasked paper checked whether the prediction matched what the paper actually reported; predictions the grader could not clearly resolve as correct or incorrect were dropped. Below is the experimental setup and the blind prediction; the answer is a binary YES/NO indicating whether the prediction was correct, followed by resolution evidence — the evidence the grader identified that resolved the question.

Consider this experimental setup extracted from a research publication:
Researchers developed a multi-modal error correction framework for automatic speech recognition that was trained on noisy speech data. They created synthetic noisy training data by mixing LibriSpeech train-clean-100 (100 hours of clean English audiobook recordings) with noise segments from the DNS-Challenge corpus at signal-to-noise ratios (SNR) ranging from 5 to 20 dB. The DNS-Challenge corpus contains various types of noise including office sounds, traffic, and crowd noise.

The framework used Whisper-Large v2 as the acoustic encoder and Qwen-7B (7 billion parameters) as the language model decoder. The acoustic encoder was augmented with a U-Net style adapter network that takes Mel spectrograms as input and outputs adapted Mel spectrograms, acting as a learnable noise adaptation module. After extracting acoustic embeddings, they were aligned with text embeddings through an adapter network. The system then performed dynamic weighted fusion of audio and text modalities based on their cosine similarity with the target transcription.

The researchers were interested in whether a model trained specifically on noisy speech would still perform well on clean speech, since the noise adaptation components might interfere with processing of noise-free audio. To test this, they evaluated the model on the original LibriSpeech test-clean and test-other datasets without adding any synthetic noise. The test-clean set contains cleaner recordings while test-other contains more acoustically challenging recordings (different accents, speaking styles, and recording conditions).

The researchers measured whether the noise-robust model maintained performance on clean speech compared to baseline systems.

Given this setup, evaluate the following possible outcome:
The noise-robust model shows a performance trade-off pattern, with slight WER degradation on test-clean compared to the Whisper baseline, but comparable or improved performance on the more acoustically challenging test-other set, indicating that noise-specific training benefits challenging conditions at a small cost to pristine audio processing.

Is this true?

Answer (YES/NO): NO